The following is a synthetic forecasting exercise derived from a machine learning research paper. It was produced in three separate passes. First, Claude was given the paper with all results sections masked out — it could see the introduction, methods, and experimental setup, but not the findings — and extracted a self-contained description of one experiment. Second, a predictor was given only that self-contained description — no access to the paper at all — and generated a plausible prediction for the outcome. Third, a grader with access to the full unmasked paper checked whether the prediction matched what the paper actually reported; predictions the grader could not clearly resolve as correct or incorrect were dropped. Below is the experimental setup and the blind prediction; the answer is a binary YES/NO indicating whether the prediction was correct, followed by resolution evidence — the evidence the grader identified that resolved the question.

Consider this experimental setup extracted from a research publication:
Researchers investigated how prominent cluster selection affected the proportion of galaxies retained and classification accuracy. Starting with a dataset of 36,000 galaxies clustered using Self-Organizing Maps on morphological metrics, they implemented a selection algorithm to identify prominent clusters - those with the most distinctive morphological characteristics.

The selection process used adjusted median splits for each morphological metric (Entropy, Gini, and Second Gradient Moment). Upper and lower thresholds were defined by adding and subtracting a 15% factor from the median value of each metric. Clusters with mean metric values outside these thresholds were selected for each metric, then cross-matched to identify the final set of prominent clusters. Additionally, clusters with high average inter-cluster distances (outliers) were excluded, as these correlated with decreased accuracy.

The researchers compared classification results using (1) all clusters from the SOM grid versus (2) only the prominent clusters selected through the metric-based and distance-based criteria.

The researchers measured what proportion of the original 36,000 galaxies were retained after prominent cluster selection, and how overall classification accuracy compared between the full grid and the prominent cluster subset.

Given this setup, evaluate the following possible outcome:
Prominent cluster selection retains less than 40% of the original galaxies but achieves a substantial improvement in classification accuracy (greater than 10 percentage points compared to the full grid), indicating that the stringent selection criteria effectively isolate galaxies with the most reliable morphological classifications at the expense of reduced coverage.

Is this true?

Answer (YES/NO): YES